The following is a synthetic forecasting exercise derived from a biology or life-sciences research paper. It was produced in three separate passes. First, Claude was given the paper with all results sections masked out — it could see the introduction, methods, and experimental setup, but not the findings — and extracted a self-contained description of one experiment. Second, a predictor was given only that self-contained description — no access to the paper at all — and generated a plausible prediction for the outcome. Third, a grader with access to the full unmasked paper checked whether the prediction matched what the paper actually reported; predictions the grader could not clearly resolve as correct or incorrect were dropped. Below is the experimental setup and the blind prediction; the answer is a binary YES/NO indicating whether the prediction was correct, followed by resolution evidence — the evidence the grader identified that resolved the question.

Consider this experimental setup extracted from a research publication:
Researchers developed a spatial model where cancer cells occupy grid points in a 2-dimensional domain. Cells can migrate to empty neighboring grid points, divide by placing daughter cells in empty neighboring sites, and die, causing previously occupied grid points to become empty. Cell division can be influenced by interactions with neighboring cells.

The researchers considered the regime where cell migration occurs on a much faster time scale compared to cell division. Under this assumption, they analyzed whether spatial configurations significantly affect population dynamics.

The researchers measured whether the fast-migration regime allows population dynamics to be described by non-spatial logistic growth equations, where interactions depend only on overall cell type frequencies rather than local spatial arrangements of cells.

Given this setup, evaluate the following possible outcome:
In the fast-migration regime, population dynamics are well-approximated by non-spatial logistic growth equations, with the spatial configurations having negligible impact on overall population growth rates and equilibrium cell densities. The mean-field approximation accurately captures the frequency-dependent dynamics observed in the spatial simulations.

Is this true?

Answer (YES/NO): YES